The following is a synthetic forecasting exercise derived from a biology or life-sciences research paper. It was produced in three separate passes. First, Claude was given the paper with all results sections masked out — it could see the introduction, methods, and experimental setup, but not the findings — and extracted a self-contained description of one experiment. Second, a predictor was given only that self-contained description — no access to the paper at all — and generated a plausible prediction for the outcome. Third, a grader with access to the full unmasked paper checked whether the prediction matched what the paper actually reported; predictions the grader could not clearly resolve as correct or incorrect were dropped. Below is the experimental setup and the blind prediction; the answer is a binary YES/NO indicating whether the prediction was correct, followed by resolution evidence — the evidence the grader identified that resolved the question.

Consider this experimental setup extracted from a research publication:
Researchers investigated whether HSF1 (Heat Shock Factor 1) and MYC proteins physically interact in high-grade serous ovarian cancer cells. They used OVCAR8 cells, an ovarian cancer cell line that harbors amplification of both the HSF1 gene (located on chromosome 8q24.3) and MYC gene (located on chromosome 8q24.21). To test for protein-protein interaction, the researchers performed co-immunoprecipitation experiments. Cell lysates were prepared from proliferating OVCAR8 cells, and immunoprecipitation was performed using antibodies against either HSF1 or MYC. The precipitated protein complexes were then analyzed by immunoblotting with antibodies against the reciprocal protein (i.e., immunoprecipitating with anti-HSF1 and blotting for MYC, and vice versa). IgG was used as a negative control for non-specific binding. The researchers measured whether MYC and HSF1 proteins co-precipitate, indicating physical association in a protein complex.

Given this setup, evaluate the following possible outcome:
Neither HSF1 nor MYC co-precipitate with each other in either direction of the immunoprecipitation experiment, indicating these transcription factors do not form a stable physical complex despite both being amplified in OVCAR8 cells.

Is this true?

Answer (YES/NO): NO